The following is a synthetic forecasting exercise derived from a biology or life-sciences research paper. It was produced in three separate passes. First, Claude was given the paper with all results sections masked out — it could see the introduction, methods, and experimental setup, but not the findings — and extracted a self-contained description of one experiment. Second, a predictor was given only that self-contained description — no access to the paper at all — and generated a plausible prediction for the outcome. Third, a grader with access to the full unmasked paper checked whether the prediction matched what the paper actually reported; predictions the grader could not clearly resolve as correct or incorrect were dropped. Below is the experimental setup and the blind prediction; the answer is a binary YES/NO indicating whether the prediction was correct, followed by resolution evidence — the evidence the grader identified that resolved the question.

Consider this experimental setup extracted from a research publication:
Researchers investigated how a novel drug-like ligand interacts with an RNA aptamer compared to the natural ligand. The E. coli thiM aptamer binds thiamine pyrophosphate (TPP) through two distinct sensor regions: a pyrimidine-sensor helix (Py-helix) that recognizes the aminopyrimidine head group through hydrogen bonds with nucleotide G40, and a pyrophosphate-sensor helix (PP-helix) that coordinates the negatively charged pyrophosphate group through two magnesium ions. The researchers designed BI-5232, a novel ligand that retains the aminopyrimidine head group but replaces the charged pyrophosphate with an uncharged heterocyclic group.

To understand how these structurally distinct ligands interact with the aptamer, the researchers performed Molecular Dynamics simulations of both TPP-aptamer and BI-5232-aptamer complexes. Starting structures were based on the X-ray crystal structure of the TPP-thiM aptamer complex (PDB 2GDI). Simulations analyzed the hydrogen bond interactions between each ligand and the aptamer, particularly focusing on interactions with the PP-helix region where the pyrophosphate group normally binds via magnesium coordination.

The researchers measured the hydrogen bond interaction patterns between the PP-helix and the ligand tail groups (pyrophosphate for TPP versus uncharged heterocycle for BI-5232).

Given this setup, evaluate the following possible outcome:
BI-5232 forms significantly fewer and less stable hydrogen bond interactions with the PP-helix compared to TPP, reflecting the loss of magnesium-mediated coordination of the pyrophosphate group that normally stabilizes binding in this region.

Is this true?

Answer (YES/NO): NO